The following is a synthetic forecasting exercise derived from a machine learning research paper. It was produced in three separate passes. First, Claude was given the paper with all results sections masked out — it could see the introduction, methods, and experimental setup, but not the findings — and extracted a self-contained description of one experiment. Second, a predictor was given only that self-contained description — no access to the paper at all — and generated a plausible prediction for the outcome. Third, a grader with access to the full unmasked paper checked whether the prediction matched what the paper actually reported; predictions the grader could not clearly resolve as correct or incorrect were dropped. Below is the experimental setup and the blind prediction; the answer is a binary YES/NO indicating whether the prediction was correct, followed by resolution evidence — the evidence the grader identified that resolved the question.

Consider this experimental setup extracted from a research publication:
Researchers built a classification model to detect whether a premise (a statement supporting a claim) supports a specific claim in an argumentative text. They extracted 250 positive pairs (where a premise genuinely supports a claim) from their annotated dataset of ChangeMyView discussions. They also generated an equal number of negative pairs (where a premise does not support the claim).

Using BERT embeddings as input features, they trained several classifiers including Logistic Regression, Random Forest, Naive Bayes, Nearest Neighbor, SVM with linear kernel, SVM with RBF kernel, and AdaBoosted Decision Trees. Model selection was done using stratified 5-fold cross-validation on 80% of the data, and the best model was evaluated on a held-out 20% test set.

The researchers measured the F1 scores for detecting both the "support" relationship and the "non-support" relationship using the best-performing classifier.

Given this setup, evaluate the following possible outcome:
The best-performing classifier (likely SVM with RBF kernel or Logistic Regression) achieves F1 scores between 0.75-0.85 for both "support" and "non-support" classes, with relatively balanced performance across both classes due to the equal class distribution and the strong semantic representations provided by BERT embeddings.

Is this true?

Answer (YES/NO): NO